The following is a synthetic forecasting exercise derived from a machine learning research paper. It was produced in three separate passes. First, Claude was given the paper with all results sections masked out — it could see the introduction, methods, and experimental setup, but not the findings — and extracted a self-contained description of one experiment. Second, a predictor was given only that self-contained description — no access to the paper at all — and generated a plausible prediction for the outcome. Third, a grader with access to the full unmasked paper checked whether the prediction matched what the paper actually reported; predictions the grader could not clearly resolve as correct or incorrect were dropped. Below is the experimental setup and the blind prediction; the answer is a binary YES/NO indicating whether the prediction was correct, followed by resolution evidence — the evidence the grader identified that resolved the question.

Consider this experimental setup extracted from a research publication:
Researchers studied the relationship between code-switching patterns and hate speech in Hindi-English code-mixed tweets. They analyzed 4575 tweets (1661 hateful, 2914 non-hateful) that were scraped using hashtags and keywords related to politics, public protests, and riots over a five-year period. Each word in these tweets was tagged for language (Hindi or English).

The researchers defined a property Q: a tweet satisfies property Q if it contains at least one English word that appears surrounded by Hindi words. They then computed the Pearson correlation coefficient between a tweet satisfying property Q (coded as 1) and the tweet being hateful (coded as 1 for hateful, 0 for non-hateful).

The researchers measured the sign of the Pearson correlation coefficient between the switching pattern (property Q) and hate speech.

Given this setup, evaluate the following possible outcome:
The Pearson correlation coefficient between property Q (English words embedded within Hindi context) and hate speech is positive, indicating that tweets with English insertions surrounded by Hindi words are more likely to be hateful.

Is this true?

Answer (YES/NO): NO